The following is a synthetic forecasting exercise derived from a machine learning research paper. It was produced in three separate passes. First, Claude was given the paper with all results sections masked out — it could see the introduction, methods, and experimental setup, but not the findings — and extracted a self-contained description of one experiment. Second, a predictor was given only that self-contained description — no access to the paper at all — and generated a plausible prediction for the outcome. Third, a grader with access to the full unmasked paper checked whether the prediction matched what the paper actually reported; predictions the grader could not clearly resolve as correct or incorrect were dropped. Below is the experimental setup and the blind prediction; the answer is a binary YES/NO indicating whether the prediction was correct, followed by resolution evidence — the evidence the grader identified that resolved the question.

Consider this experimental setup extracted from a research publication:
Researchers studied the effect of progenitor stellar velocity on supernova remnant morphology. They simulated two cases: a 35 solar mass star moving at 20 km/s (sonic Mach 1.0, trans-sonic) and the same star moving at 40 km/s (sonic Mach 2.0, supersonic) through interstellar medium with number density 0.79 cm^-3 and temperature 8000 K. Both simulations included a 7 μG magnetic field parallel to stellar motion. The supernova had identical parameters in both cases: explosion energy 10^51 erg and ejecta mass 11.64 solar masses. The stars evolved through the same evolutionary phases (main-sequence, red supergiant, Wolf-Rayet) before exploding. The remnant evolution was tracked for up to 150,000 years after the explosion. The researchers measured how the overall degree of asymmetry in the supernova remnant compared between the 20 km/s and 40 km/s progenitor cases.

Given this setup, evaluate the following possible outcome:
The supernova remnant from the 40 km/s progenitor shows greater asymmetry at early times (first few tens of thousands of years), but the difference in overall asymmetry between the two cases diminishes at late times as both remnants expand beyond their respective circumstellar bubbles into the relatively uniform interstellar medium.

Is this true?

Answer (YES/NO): NO